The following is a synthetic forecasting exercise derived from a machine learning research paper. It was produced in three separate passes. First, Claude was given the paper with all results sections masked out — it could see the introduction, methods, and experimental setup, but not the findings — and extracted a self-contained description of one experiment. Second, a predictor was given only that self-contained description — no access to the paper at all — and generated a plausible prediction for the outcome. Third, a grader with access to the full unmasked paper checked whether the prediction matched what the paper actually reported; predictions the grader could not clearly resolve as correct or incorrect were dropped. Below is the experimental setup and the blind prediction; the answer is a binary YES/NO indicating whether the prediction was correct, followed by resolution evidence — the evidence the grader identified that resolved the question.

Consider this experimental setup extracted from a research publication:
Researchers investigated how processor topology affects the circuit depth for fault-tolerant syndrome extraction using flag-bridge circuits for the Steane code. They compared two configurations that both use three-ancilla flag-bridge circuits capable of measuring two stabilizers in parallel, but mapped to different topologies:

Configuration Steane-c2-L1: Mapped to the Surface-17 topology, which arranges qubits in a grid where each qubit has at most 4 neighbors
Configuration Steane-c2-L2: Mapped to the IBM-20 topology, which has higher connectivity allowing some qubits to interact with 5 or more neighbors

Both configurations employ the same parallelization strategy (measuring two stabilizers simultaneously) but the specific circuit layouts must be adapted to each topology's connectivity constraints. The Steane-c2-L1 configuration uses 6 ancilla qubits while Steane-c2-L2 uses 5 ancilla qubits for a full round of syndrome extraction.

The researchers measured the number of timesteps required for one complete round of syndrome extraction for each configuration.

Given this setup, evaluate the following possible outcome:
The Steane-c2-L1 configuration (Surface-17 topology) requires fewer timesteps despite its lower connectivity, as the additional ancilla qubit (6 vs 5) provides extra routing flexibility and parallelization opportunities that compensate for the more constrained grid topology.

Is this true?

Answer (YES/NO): NO